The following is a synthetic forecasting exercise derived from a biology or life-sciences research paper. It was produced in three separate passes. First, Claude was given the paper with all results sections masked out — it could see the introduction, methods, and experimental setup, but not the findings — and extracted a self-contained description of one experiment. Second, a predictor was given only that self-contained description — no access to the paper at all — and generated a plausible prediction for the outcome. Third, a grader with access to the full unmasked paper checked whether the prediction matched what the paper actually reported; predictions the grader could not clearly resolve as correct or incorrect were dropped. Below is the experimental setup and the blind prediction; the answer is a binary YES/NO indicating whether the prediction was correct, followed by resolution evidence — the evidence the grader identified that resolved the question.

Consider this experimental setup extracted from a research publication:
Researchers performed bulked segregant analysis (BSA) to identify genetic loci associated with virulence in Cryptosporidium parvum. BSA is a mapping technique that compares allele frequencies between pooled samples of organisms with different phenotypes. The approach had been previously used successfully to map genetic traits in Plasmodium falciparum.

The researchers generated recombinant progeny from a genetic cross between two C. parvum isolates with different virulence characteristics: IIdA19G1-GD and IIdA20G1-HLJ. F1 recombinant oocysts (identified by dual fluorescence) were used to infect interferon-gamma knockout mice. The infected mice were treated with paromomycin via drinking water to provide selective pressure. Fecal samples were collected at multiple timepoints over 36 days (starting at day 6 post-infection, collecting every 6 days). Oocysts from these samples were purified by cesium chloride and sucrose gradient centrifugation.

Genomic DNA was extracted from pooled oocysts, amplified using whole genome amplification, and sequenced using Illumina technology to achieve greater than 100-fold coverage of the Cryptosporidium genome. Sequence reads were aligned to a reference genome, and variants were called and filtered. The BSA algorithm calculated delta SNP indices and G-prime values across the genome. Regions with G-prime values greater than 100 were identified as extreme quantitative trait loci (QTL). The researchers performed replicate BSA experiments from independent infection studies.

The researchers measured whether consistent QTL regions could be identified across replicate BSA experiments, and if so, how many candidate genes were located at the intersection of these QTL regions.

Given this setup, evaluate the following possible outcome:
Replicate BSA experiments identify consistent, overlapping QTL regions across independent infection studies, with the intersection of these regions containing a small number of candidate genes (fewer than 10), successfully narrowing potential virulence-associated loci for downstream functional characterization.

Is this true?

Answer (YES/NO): NO